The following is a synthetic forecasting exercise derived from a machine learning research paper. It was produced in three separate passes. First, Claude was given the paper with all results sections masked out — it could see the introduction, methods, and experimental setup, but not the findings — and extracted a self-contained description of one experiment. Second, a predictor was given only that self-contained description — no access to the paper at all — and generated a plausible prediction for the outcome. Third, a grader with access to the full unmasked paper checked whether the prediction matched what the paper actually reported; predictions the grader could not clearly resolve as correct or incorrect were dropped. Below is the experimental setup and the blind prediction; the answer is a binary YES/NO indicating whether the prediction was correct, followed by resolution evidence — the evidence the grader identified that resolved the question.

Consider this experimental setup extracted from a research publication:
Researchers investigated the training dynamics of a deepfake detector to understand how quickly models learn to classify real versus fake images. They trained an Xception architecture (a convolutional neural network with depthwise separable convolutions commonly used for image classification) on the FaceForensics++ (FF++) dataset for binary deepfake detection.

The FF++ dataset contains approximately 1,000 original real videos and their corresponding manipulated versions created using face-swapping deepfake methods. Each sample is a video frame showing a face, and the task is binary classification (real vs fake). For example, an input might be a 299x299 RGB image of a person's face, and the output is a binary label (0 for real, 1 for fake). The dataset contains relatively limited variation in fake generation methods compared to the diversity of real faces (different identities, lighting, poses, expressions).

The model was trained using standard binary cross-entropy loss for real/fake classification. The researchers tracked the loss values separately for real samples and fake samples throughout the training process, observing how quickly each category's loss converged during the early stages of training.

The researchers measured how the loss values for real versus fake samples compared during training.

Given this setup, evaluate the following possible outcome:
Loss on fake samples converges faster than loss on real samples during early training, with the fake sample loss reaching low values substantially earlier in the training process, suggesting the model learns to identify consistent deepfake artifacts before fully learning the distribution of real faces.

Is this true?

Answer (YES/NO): YES